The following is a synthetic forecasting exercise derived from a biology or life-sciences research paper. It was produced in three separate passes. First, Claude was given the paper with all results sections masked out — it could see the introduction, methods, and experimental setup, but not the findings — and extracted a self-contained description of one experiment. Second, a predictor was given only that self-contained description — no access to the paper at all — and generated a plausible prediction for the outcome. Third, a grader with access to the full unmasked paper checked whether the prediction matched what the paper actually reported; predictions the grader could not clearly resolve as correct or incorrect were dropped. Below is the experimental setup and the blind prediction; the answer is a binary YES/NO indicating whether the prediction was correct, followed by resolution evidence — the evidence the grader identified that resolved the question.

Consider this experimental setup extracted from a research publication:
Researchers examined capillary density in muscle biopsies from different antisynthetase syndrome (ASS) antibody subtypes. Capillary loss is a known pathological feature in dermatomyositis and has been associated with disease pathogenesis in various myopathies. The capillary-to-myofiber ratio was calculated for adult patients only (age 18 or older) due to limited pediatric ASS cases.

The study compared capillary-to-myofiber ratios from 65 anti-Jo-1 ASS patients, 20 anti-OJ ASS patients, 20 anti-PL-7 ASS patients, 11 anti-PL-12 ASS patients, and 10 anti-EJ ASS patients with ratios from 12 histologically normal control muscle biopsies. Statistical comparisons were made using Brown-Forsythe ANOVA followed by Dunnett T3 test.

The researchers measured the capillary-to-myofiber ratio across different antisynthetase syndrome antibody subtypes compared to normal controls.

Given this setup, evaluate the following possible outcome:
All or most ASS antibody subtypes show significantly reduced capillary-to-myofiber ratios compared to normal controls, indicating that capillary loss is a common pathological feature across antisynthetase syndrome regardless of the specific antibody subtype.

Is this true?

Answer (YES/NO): NO